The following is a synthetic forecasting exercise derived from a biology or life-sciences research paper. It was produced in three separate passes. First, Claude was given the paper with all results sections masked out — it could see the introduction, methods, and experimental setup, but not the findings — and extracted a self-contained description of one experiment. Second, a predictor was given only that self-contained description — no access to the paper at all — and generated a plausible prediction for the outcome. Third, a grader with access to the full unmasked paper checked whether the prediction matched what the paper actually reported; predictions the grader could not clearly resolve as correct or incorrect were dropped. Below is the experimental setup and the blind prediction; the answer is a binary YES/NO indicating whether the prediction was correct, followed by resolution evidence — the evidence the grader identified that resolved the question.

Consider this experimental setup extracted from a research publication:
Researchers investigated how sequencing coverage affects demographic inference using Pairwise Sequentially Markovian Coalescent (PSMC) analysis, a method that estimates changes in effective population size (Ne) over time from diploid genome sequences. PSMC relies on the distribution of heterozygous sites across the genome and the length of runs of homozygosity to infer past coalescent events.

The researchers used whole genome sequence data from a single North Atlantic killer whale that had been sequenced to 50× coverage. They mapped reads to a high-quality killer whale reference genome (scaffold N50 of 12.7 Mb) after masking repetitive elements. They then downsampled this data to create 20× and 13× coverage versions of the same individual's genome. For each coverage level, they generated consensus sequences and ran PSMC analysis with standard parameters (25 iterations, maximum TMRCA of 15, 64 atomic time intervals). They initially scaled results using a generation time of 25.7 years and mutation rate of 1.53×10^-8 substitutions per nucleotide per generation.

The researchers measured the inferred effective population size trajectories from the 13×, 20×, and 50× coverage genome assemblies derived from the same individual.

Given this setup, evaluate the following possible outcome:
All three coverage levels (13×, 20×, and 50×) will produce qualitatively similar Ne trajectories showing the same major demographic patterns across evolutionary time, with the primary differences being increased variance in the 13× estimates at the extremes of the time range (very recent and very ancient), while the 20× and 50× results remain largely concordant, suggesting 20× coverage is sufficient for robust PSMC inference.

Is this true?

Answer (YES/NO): NO